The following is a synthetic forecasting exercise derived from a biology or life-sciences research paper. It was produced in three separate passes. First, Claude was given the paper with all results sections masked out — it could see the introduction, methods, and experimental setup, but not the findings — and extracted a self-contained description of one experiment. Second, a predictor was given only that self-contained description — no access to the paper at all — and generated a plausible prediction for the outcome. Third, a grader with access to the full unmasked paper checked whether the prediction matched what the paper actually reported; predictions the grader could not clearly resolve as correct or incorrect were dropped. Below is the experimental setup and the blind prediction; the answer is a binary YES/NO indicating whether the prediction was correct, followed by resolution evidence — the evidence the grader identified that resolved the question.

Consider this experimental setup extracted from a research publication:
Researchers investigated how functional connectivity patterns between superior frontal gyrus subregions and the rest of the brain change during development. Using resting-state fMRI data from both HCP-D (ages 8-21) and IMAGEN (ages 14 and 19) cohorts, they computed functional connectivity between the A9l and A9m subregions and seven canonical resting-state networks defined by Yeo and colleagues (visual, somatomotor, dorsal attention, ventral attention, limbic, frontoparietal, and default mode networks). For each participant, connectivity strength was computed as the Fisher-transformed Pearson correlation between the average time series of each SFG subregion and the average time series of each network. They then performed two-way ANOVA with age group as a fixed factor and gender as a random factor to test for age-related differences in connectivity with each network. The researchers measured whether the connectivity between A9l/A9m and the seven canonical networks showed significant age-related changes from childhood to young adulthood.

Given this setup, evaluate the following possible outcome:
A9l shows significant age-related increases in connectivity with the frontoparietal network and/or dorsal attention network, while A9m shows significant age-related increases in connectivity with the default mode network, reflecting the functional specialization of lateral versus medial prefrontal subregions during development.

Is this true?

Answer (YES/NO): NO